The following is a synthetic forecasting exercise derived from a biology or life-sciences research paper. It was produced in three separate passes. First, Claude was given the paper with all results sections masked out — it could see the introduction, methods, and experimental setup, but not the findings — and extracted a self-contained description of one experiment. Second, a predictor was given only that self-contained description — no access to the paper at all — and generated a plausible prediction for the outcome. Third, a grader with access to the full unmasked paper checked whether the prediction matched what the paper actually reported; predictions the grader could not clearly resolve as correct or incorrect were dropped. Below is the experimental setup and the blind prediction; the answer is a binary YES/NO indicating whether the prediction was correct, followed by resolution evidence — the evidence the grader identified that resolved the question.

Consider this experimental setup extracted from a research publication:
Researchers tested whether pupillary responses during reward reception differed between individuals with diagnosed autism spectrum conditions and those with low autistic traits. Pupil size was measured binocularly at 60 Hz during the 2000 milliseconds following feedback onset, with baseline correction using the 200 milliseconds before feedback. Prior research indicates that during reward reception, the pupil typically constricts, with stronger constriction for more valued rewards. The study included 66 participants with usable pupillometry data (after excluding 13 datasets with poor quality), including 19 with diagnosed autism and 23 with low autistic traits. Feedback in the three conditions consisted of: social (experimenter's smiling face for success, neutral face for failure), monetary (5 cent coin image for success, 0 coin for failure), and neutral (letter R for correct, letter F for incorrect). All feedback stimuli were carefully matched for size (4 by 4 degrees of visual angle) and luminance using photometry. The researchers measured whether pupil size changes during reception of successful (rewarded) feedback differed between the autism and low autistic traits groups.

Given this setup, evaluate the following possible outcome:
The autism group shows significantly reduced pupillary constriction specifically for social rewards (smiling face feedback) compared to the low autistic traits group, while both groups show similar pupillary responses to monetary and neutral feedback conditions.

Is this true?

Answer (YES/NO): NO